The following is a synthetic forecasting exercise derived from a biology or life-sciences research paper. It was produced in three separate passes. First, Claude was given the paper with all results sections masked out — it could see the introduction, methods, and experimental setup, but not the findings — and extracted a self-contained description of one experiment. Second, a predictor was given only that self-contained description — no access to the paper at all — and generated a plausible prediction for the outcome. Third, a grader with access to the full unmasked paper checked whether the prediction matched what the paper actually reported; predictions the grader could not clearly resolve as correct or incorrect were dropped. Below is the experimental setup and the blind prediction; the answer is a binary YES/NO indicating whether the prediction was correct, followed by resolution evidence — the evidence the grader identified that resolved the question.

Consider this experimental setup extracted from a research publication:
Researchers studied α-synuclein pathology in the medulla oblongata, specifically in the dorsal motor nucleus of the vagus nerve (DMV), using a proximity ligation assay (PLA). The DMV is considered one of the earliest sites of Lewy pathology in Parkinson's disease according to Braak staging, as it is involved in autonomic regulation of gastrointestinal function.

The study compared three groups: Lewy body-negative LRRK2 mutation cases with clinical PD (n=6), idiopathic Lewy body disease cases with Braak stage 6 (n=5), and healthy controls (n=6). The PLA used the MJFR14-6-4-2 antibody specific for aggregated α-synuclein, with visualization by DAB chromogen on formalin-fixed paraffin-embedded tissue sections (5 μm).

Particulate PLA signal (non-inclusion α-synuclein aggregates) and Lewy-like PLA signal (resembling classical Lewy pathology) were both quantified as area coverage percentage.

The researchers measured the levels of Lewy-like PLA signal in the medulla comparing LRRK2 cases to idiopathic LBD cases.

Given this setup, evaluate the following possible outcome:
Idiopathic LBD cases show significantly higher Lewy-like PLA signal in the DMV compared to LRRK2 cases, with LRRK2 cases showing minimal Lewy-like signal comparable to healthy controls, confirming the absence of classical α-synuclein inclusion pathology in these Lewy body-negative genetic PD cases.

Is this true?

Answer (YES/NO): YES